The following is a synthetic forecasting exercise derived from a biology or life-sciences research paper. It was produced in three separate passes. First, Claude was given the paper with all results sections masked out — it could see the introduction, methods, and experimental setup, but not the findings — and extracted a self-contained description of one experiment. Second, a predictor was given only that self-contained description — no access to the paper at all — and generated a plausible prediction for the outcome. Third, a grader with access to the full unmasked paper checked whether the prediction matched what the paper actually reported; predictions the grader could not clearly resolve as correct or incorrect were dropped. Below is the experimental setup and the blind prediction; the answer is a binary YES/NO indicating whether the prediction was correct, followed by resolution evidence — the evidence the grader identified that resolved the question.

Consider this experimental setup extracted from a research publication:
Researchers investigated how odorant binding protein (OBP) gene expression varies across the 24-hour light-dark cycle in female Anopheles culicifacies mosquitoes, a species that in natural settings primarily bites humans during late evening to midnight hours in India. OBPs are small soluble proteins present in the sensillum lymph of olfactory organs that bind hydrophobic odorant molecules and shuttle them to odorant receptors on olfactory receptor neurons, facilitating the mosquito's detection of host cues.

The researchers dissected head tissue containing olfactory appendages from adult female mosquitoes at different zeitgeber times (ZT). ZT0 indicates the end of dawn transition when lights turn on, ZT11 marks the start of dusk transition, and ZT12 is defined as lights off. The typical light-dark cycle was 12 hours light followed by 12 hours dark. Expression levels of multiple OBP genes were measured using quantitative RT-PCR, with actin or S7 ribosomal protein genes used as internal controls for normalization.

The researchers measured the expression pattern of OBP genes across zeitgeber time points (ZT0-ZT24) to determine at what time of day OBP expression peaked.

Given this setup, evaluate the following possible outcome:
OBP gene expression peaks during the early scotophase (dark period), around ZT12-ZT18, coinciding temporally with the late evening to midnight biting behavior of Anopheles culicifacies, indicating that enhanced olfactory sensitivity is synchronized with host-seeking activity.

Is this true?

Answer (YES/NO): YES